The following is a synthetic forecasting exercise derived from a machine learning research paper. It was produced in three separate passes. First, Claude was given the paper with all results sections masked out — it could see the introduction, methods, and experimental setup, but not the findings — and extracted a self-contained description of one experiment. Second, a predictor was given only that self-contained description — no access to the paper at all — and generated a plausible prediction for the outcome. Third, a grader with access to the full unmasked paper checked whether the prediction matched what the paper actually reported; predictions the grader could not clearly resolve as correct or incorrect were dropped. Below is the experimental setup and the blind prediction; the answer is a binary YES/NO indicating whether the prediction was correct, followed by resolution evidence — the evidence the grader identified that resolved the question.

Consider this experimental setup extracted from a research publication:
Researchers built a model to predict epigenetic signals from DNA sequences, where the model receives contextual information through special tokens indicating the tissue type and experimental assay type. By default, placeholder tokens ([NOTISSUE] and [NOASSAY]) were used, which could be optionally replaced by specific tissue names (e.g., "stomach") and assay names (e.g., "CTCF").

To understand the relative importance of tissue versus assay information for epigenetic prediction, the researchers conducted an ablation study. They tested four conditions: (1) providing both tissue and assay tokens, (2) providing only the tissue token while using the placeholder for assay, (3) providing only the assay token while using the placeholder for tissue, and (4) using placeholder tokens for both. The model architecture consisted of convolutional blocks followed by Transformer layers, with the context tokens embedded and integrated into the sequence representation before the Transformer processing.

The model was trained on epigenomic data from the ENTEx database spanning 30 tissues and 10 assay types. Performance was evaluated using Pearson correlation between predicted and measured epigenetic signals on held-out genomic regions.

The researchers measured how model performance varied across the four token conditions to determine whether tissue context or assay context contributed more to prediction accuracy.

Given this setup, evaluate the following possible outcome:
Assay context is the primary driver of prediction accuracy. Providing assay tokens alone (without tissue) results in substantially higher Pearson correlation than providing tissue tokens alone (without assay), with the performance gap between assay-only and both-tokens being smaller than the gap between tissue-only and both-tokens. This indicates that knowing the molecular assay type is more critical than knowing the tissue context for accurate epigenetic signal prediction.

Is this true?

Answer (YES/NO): YES